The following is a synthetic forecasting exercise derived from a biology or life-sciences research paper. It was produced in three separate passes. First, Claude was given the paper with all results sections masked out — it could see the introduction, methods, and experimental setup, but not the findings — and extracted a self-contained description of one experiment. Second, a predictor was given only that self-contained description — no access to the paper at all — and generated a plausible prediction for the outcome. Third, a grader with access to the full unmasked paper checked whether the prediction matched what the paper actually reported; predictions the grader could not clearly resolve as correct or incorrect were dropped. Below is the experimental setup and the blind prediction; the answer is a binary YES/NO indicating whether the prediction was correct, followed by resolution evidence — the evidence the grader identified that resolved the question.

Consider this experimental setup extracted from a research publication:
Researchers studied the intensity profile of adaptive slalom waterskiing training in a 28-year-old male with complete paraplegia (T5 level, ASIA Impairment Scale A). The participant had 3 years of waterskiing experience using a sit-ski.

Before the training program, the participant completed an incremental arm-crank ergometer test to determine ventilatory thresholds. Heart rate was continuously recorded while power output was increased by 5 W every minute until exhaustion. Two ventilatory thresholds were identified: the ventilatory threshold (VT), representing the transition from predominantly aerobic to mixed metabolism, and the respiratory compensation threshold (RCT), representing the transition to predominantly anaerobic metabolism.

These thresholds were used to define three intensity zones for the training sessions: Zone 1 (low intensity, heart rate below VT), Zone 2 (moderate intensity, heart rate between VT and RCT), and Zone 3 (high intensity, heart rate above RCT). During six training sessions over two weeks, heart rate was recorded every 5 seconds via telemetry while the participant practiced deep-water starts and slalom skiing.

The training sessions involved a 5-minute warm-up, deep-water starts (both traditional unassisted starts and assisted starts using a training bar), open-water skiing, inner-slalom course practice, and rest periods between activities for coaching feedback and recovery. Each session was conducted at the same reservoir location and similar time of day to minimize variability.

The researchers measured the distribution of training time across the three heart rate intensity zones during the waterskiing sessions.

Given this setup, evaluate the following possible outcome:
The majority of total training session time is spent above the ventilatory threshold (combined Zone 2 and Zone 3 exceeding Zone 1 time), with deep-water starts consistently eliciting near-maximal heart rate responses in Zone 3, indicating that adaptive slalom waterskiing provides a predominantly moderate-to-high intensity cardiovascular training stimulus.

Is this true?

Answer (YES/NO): NO